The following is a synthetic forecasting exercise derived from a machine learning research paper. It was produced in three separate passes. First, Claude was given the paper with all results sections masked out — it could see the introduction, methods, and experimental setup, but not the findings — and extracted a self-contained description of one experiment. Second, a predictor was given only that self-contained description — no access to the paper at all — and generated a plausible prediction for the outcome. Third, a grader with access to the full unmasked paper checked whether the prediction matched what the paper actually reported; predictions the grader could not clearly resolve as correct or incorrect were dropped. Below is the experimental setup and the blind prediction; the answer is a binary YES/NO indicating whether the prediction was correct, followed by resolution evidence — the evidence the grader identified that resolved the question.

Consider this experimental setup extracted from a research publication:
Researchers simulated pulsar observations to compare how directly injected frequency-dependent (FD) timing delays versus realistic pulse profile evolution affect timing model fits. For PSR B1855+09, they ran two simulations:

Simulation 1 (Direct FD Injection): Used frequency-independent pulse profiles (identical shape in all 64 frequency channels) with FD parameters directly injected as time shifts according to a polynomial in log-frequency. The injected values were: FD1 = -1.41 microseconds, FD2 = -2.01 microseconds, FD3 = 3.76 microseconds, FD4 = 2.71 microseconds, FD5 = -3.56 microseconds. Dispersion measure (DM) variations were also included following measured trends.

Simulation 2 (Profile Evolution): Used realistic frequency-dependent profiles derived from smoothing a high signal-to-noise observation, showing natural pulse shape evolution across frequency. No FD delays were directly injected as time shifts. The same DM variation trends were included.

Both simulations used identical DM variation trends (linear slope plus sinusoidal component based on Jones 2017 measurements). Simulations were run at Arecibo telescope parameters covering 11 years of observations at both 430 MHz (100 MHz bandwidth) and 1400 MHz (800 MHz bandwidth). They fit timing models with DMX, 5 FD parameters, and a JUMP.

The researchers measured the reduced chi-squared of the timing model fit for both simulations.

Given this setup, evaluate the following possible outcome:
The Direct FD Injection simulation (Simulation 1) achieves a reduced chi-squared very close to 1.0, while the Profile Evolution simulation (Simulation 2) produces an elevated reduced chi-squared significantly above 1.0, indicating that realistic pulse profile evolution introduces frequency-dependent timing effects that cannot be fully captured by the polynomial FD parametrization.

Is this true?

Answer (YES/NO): NO